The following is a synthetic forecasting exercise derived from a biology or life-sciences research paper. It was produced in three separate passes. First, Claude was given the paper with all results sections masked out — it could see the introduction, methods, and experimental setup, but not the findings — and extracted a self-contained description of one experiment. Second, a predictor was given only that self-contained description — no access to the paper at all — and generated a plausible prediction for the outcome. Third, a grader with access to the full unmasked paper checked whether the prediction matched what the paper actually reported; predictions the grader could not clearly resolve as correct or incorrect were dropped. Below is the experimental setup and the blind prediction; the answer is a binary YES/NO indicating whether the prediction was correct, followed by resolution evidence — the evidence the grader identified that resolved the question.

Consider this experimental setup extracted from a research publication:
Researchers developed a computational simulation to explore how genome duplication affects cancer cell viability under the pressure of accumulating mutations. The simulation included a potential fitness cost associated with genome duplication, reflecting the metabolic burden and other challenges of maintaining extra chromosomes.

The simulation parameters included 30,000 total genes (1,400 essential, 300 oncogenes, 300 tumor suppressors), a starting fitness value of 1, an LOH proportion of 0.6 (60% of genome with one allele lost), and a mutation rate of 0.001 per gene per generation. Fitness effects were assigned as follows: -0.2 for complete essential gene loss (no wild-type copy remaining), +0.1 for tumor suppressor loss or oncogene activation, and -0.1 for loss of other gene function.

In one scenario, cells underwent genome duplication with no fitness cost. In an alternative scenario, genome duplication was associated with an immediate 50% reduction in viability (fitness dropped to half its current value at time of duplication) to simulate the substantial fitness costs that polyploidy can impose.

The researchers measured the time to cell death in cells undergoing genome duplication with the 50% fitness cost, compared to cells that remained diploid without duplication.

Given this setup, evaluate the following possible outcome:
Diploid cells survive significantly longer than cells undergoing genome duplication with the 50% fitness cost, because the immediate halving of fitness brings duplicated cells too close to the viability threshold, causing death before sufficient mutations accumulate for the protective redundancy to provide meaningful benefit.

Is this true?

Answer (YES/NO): NO